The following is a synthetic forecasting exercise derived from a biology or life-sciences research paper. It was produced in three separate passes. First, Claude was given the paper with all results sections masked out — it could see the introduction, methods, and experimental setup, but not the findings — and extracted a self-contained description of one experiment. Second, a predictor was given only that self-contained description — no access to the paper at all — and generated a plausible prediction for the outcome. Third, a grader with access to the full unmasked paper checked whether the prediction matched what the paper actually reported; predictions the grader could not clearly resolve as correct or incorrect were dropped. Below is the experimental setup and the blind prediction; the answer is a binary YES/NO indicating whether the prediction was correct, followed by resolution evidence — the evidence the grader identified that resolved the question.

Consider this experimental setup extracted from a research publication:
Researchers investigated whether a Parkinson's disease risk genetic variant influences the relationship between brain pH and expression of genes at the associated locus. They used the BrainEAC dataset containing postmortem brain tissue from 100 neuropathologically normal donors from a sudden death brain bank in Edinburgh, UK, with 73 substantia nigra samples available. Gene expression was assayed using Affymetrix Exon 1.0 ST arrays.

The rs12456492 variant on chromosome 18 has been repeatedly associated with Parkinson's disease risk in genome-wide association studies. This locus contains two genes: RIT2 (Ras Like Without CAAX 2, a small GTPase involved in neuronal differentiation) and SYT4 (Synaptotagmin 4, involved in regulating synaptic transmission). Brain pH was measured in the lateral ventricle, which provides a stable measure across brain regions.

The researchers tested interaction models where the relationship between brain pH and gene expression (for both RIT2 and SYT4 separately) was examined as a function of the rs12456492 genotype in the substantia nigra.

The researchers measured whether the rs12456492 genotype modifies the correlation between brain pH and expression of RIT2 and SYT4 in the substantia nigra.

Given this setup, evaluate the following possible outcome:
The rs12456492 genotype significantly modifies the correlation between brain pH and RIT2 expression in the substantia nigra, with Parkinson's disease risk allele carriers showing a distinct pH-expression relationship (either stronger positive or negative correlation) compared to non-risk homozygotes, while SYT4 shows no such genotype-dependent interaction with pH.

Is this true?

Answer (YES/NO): NO